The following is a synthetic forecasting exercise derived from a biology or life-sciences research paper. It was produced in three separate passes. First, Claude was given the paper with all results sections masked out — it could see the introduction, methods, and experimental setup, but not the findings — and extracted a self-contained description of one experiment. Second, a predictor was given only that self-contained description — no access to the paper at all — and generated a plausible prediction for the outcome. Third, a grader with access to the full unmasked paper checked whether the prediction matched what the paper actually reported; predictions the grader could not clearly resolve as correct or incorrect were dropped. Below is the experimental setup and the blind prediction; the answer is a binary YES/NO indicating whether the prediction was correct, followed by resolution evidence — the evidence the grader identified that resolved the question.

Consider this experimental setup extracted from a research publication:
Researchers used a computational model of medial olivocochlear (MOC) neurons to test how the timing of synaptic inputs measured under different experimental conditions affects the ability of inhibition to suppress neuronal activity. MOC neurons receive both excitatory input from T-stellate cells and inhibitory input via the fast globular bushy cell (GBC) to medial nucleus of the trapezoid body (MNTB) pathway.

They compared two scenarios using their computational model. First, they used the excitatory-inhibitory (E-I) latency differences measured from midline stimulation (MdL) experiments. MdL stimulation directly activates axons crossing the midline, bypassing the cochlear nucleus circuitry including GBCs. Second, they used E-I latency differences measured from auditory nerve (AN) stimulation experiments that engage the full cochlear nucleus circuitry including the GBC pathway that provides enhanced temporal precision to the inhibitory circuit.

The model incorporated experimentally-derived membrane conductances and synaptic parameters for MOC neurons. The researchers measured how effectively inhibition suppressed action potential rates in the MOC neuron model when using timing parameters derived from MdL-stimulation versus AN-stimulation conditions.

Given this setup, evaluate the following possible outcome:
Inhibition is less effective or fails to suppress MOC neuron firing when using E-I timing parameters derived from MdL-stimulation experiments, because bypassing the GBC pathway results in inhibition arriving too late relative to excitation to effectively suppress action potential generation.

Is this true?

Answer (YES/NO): NO